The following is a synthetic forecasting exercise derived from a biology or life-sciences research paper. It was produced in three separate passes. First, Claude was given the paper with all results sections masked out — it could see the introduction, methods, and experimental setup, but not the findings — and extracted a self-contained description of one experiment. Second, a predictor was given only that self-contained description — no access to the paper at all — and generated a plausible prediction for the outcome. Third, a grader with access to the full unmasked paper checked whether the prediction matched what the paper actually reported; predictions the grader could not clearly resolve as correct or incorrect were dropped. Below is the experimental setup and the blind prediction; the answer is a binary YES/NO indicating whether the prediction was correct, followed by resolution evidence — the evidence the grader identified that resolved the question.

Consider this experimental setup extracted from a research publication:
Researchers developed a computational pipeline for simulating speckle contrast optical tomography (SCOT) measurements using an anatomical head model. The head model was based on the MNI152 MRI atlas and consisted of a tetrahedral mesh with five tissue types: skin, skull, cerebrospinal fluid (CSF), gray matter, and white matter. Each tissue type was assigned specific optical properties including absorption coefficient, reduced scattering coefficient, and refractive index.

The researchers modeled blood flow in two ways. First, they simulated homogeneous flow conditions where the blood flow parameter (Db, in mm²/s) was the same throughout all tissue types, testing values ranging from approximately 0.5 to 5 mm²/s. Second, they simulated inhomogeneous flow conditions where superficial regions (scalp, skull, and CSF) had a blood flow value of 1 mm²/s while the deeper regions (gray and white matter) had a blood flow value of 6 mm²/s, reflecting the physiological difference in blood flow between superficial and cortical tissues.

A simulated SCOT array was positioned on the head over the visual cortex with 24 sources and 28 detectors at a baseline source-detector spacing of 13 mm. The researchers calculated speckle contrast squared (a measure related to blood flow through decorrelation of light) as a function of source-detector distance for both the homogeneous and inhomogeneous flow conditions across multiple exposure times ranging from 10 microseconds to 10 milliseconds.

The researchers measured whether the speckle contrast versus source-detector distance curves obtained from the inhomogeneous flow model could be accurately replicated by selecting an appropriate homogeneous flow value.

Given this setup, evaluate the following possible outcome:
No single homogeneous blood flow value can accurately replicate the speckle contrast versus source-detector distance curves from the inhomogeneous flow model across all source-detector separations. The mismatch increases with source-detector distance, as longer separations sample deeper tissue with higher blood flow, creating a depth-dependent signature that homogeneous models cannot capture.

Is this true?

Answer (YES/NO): NO